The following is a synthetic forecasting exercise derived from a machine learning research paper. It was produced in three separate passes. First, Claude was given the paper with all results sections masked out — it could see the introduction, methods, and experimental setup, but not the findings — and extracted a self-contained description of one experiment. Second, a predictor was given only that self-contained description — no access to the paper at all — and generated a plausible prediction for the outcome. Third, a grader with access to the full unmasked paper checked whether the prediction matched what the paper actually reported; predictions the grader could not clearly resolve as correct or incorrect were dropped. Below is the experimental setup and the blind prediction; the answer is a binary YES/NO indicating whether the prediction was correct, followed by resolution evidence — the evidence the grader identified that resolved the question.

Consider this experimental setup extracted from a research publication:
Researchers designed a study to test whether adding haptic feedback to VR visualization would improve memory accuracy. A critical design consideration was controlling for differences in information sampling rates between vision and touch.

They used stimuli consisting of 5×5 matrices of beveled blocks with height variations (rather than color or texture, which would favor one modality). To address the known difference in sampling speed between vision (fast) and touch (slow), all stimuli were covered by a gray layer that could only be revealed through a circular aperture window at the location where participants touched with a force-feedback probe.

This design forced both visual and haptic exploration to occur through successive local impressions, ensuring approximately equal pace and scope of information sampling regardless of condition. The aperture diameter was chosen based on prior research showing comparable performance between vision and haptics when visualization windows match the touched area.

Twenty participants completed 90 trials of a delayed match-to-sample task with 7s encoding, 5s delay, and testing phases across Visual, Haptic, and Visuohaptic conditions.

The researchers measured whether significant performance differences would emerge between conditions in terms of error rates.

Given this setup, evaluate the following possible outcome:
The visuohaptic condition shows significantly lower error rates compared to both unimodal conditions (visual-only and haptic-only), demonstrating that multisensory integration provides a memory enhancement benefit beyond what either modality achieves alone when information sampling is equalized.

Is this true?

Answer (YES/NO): YES